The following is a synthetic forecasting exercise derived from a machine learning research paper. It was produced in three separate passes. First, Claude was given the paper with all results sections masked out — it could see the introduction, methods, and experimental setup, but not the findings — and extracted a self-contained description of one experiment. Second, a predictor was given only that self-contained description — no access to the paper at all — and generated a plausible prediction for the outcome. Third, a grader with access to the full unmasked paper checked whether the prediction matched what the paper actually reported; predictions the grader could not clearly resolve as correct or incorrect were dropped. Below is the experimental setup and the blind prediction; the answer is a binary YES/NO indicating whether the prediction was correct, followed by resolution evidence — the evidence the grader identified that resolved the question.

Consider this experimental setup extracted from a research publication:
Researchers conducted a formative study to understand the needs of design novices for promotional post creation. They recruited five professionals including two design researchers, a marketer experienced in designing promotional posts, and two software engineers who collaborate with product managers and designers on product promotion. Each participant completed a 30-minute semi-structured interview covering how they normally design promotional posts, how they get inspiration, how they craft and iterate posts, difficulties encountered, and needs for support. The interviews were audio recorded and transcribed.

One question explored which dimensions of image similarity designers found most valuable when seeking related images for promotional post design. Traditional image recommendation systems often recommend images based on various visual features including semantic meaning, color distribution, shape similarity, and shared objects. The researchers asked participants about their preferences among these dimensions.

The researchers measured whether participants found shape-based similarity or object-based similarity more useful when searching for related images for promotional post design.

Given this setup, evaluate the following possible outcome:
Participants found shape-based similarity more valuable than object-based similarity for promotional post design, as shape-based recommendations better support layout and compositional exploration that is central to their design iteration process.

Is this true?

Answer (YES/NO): NO